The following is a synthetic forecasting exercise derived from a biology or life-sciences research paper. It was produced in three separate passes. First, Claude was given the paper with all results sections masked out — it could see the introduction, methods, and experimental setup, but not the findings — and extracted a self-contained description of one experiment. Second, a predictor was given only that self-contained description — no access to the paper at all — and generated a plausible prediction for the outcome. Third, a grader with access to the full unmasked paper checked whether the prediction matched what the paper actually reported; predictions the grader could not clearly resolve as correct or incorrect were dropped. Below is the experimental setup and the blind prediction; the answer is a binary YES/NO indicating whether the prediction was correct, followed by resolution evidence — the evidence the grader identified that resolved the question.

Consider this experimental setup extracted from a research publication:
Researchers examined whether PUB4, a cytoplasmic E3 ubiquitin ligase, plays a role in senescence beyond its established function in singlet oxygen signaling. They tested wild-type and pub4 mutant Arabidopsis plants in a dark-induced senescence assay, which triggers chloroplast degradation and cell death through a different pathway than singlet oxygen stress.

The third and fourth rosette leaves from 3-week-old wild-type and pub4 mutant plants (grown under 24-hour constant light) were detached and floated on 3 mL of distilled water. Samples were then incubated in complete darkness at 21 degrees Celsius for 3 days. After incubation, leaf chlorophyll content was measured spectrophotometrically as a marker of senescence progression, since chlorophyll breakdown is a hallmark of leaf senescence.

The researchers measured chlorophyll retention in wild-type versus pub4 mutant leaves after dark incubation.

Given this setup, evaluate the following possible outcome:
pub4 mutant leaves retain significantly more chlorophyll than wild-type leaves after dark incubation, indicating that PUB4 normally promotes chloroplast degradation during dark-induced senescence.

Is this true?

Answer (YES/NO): NO